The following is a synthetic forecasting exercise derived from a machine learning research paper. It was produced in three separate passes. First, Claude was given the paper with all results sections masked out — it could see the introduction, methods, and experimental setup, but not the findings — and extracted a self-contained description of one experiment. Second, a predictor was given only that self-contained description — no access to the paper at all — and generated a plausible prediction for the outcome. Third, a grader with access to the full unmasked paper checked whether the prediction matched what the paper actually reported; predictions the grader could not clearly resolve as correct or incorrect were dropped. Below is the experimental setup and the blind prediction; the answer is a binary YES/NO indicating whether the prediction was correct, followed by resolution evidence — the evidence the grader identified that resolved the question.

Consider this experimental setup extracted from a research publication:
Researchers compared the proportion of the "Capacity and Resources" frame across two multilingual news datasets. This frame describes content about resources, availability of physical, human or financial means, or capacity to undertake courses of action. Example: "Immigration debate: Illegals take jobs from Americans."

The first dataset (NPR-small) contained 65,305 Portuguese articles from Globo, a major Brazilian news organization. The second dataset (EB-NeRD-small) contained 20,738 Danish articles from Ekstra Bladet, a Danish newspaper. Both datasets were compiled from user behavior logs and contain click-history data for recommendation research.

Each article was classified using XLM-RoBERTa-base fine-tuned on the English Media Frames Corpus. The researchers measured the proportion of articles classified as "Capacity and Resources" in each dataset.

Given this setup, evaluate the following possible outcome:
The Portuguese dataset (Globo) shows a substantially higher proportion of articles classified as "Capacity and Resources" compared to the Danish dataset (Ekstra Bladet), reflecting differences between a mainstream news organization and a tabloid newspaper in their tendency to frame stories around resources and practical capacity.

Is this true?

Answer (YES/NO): NO